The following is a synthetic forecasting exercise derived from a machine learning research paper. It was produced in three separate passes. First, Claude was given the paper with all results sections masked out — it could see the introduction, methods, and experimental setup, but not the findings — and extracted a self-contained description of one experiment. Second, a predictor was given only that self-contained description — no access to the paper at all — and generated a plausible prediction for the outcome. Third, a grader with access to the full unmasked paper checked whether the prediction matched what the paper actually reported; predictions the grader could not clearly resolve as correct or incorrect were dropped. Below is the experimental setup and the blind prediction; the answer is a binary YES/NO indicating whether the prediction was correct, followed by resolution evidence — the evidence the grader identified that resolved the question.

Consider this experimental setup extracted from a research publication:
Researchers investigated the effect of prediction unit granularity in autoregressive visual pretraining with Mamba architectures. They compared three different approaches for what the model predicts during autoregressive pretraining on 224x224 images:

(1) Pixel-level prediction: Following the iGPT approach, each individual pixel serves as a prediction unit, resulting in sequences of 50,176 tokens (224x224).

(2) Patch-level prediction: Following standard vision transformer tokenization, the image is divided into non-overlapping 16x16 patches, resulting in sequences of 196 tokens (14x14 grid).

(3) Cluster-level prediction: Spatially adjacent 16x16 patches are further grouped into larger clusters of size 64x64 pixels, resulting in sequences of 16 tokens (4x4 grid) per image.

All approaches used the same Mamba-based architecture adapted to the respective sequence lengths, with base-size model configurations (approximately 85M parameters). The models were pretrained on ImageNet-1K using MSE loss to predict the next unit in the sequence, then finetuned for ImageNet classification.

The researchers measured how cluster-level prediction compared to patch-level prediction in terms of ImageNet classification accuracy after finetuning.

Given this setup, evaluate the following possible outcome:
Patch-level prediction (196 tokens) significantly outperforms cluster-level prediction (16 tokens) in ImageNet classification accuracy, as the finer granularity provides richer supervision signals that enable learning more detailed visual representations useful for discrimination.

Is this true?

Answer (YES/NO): NO